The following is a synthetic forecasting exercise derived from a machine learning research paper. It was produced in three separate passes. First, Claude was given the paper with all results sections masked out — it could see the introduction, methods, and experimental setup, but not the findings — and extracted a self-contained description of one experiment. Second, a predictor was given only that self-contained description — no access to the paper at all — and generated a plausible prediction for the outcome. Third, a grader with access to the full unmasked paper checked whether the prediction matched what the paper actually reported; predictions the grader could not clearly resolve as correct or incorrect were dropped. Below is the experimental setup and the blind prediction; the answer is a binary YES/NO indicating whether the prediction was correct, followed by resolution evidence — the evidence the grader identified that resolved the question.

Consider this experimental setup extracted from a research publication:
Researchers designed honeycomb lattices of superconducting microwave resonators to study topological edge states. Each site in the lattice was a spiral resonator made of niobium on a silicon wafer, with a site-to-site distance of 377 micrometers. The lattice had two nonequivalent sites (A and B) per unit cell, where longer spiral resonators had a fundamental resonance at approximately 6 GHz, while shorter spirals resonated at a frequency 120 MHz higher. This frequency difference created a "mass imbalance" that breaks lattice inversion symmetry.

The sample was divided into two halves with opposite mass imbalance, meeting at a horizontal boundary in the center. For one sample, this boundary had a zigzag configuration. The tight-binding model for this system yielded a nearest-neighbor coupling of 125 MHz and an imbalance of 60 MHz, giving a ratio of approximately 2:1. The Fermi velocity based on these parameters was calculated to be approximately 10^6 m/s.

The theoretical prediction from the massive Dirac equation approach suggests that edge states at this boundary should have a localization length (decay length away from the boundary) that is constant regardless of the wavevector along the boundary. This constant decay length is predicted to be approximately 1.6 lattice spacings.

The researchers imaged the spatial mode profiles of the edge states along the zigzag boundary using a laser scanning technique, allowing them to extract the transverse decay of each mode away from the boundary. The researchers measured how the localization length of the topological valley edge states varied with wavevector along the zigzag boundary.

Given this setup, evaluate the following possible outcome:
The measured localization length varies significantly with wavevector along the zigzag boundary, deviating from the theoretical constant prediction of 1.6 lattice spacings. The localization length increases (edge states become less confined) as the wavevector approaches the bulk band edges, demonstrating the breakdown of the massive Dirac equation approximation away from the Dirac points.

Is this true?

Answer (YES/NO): NO